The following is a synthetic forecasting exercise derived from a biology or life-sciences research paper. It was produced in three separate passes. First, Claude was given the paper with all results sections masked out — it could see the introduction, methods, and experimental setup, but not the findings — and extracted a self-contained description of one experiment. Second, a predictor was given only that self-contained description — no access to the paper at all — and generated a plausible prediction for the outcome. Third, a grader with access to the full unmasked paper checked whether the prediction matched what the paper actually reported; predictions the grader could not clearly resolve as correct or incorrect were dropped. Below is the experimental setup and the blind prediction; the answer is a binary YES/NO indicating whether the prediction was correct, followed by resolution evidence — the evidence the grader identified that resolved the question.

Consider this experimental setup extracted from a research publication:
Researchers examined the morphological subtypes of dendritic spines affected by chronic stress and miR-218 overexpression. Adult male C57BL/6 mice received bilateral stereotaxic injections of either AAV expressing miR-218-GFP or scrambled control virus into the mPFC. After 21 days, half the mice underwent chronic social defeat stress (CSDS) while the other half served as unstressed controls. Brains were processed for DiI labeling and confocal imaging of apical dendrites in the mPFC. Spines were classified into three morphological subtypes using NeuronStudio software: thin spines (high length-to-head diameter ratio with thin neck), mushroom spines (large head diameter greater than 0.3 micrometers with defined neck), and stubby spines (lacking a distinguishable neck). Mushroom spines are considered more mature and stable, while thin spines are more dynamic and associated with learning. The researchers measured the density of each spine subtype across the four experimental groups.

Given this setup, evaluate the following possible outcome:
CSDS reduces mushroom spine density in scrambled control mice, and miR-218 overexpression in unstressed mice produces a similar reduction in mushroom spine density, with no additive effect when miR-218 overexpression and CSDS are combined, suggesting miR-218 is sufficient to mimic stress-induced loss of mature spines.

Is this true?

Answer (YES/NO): NO